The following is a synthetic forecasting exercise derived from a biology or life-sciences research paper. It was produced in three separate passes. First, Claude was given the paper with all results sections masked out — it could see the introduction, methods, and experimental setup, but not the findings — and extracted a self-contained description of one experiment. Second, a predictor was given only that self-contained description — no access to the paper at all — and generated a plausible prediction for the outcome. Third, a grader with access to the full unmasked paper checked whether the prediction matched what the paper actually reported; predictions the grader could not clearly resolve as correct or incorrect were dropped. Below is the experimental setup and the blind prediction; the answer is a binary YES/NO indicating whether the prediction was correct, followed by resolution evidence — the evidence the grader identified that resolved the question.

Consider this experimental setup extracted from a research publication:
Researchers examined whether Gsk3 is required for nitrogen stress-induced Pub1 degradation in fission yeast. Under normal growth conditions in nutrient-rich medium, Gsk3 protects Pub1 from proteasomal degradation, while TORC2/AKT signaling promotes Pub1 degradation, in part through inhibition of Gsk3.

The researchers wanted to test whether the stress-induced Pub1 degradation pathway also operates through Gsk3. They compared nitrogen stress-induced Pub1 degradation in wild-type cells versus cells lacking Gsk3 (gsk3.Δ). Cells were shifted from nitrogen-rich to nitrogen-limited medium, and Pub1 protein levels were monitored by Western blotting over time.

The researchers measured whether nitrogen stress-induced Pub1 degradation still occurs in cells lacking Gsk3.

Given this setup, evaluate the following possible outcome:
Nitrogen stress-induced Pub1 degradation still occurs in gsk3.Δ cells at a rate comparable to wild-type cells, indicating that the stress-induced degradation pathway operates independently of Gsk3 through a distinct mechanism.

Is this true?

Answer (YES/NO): YES